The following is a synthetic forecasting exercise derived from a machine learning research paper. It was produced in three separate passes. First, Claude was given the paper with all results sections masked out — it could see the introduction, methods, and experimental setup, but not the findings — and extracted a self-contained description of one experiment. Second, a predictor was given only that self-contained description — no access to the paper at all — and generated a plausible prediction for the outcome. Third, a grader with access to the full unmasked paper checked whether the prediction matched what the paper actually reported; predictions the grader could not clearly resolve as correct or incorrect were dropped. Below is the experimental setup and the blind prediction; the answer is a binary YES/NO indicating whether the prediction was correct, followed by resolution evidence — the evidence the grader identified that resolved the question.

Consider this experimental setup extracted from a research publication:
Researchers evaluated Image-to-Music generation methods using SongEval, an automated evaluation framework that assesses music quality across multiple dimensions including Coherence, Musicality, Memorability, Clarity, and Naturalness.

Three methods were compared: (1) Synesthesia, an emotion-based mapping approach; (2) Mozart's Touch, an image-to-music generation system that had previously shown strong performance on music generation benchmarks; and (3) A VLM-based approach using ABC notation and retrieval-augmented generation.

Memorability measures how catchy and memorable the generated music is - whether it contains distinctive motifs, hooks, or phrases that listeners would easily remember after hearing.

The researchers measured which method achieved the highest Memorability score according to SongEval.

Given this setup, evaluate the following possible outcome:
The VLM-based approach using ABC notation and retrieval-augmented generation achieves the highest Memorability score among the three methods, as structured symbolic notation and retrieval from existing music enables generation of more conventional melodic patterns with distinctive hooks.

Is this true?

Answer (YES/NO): NO